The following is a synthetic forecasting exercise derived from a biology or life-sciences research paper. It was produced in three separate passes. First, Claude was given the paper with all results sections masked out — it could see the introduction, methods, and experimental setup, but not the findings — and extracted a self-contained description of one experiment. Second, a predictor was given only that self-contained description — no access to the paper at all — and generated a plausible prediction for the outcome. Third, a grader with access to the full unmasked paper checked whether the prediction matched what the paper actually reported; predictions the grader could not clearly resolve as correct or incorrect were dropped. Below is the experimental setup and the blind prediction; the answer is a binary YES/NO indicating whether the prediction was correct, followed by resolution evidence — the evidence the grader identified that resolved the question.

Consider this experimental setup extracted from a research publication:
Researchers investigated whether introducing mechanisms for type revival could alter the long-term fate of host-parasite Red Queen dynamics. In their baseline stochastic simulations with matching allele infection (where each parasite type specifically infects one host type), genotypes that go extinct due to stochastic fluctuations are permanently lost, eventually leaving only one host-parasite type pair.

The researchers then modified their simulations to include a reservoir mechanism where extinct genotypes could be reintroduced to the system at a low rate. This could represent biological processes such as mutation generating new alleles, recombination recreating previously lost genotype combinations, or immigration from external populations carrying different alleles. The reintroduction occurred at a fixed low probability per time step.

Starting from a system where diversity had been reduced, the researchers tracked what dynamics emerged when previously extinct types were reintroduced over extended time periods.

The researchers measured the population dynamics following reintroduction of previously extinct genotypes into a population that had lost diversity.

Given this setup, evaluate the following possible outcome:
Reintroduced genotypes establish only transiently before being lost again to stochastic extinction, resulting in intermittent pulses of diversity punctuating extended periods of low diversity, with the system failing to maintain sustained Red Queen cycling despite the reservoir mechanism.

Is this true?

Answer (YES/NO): NO